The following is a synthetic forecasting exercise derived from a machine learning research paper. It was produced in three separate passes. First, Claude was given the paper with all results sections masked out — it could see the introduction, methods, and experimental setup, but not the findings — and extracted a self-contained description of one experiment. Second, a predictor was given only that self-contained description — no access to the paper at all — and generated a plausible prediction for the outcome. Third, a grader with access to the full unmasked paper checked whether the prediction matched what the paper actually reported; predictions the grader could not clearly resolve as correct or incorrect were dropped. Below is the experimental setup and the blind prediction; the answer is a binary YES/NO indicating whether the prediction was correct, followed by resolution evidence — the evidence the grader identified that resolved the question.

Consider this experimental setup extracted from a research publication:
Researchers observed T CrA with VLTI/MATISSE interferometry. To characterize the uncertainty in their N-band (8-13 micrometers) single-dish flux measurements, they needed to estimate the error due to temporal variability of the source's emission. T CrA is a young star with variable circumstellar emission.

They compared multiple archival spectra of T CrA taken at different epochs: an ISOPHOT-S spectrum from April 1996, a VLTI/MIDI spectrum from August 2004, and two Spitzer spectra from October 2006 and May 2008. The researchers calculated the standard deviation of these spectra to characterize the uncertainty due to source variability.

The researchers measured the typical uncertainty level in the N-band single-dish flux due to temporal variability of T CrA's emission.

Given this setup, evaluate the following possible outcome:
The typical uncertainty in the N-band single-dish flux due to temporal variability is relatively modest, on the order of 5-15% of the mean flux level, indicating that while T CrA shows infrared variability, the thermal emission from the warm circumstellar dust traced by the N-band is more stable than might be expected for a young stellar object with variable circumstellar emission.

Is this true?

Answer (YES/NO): YES